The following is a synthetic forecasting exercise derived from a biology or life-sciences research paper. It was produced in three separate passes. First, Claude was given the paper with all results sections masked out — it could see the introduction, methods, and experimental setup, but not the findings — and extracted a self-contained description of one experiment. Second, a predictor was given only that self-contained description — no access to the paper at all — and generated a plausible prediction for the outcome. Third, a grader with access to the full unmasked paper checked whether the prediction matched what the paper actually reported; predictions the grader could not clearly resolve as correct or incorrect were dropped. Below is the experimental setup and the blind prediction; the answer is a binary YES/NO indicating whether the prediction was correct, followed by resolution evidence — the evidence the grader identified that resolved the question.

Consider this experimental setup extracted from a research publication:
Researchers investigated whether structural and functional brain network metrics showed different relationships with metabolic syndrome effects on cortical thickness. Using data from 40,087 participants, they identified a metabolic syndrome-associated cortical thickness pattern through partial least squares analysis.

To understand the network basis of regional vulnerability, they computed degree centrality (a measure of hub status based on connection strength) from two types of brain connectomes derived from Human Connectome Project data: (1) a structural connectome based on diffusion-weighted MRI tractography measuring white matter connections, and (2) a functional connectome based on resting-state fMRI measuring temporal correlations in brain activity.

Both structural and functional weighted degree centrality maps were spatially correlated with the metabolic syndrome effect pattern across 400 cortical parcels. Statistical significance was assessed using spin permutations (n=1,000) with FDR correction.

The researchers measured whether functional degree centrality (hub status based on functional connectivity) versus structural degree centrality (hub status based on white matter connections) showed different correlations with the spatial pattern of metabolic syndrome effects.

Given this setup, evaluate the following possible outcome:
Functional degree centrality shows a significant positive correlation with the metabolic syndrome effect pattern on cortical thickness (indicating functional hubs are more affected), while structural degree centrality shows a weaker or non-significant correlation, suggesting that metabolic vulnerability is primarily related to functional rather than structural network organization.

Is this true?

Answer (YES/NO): NO